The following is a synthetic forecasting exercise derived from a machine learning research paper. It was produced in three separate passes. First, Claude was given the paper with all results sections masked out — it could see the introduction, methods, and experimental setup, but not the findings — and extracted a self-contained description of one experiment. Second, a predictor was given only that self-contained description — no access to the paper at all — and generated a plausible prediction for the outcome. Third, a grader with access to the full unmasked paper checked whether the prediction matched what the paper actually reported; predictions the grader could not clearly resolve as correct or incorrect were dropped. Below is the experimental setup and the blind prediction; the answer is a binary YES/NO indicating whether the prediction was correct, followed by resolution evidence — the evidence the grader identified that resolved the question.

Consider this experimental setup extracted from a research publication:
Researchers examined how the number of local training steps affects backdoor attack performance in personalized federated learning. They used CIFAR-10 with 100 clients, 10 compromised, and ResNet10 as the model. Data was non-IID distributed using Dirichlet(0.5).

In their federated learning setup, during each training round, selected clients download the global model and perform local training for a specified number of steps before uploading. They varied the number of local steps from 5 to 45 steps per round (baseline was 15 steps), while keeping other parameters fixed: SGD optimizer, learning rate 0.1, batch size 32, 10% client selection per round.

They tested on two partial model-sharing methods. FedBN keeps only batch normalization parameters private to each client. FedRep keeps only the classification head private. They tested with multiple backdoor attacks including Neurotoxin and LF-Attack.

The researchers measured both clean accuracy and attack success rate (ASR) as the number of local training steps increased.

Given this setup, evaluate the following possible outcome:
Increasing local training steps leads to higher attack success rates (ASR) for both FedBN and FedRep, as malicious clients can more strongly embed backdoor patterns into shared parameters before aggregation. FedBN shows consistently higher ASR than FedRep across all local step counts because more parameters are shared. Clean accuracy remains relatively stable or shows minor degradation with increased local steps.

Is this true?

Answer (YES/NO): NO